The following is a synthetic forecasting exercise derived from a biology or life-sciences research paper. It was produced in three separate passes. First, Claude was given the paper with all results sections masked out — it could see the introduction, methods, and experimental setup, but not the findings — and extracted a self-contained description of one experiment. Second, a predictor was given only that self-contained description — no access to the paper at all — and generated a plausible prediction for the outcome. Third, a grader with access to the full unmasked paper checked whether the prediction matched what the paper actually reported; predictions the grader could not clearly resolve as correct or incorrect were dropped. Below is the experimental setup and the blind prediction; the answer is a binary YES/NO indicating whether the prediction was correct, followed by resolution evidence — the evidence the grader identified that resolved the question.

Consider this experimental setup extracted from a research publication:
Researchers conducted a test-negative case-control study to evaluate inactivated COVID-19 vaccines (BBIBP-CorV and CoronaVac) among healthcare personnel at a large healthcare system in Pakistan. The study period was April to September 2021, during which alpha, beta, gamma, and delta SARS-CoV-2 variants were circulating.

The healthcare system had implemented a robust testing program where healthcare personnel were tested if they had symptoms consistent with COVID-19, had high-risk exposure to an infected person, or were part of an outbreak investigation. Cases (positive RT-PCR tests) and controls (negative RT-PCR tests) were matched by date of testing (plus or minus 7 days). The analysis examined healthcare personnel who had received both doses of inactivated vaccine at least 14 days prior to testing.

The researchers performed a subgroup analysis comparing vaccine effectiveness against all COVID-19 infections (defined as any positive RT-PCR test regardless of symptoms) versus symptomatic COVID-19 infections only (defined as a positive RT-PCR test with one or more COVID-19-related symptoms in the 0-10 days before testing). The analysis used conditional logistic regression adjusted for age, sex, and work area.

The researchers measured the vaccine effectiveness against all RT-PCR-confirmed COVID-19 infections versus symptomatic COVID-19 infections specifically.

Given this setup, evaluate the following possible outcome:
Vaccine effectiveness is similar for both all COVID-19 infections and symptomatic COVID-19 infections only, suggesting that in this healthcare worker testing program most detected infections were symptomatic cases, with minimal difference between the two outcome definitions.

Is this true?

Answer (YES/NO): YES